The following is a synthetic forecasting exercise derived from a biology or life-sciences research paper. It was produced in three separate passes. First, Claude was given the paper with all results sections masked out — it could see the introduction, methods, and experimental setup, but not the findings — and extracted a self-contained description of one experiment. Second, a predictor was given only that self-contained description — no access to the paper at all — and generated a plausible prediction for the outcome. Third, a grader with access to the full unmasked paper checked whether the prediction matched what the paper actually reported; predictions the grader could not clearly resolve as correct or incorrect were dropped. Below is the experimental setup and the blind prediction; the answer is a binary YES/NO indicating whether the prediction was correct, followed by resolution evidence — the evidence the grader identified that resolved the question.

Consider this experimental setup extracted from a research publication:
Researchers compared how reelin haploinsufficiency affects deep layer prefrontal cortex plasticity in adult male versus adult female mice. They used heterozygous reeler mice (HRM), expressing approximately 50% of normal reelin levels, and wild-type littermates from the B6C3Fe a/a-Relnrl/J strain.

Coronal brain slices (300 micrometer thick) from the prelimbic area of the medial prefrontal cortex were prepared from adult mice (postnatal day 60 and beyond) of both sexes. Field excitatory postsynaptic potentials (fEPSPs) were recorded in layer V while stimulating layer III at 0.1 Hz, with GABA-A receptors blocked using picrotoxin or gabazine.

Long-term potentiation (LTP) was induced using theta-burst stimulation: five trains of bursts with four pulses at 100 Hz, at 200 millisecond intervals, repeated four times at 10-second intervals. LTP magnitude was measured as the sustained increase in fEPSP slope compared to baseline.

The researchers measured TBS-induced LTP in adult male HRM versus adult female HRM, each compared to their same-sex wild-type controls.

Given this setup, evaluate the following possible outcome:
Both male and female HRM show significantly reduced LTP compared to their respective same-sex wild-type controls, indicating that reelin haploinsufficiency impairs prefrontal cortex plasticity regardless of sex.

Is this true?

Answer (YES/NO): NO